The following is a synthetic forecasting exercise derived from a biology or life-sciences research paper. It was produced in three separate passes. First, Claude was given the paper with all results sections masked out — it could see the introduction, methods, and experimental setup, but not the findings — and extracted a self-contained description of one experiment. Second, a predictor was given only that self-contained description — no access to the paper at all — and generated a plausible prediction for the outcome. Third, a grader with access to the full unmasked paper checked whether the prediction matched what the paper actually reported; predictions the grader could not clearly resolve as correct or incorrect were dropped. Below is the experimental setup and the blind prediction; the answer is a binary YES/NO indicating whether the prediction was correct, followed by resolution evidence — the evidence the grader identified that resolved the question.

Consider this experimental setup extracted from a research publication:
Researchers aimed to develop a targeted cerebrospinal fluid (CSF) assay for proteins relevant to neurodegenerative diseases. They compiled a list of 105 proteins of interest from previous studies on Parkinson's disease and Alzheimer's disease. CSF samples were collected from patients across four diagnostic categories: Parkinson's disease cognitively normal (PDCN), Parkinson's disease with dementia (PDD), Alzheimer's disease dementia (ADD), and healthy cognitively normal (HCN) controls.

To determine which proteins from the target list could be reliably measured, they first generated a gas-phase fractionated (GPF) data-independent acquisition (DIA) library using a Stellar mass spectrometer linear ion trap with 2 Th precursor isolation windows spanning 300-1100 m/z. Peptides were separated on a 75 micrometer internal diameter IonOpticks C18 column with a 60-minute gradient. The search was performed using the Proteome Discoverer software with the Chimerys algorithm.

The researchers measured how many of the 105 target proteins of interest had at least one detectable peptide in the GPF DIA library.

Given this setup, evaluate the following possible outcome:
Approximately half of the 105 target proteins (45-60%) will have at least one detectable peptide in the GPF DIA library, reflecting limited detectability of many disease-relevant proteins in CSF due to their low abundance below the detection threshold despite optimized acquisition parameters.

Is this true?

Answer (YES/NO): NO